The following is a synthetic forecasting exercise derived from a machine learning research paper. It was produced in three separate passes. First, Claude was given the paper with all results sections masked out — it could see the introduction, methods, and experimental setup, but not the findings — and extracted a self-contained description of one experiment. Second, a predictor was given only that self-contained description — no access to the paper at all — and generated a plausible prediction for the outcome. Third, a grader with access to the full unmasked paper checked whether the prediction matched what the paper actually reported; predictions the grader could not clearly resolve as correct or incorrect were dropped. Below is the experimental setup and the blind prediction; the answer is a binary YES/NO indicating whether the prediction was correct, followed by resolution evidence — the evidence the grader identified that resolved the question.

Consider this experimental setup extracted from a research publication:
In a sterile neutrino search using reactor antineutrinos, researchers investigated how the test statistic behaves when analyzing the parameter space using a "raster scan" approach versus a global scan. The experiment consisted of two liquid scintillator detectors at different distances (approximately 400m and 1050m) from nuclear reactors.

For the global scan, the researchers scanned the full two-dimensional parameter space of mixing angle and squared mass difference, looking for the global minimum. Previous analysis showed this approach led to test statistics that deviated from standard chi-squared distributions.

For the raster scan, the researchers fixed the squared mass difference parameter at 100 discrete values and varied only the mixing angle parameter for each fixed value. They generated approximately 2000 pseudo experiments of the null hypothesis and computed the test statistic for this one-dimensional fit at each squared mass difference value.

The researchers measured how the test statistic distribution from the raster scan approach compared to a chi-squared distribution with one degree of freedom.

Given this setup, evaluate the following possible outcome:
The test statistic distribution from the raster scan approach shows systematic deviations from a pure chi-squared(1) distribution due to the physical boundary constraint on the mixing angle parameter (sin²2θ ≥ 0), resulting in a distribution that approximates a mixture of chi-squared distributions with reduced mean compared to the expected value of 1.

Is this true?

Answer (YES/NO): NO